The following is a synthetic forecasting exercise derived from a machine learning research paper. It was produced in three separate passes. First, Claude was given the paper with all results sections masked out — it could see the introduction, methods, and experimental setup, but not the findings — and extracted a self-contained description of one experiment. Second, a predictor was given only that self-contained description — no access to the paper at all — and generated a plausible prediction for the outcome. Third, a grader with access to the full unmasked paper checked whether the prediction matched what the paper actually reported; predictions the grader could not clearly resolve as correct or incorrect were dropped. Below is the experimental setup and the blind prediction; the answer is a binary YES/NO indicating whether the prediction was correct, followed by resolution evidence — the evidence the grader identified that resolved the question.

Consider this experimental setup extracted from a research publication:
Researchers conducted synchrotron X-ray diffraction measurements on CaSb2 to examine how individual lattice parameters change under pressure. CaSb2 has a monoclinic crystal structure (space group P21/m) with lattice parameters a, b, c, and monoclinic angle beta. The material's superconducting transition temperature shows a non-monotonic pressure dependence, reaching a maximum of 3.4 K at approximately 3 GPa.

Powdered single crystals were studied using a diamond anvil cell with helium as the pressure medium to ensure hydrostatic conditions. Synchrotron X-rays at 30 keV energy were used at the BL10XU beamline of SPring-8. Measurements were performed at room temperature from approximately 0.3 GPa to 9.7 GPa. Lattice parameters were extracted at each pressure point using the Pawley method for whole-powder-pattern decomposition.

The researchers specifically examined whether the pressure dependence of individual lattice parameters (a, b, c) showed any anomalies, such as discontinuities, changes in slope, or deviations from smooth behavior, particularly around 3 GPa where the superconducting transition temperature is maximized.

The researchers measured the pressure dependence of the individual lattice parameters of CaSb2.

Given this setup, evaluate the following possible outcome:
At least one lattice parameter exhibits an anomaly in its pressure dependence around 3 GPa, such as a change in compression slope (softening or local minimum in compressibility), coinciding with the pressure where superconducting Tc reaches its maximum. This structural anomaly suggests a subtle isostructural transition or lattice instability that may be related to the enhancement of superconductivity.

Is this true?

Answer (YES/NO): YES